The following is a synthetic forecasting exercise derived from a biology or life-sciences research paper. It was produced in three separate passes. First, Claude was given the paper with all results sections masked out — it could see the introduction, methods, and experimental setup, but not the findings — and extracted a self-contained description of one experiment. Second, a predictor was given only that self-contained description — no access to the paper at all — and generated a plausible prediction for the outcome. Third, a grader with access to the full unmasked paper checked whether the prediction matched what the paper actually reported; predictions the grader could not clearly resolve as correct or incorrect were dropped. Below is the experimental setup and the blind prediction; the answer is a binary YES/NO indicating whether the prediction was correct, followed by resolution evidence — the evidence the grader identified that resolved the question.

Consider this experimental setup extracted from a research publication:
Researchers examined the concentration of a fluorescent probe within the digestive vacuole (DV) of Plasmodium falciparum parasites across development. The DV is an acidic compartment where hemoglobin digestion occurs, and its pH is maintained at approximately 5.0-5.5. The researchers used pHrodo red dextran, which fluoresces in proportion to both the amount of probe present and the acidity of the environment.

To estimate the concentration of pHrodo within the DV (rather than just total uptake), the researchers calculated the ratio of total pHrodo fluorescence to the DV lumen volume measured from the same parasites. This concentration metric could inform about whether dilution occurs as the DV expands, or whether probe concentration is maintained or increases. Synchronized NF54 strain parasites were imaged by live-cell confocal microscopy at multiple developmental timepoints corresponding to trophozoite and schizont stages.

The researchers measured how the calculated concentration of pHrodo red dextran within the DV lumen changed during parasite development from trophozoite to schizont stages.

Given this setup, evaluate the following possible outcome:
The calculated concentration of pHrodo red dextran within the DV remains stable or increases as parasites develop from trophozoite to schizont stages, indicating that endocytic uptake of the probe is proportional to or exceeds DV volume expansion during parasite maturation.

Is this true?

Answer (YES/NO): YES